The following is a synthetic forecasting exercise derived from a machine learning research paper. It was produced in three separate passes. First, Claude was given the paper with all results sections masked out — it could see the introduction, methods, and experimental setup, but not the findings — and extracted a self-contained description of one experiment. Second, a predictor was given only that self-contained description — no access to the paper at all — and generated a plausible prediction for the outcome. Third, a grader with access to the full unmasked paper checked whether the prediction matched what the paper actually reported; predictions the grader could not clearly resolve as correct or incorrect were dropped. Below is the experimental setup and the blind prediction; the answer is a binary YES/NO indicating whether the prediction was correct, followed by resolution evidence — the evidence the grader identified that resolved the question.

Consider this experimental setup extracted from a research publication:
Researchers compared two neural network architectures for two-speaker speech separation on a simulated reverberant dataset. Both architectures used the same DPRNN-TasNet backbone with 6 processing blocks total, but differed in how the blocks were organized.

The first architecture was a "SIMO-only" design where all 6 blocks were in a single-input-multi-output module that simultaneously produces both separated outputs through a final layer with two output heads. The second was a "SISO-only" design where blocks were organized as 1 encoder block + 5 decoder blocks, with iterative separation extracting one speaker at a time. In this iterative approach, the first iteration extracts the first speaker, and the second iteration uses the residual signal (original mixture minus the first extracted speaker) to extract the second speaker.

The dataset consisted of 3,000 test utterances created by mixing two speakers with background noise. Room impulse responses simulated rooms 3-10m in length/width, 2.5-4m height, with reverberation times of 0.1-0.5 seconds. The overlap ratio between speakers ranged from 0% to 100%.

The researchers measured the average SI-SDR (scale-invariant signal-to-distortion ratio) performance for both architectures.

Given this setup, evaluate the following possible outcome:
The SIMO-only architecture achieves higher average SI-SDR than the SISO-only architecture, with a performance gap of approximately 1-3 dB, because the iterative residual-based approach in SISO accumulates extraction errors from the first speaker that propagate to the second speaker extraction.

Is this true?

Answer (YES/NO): NO